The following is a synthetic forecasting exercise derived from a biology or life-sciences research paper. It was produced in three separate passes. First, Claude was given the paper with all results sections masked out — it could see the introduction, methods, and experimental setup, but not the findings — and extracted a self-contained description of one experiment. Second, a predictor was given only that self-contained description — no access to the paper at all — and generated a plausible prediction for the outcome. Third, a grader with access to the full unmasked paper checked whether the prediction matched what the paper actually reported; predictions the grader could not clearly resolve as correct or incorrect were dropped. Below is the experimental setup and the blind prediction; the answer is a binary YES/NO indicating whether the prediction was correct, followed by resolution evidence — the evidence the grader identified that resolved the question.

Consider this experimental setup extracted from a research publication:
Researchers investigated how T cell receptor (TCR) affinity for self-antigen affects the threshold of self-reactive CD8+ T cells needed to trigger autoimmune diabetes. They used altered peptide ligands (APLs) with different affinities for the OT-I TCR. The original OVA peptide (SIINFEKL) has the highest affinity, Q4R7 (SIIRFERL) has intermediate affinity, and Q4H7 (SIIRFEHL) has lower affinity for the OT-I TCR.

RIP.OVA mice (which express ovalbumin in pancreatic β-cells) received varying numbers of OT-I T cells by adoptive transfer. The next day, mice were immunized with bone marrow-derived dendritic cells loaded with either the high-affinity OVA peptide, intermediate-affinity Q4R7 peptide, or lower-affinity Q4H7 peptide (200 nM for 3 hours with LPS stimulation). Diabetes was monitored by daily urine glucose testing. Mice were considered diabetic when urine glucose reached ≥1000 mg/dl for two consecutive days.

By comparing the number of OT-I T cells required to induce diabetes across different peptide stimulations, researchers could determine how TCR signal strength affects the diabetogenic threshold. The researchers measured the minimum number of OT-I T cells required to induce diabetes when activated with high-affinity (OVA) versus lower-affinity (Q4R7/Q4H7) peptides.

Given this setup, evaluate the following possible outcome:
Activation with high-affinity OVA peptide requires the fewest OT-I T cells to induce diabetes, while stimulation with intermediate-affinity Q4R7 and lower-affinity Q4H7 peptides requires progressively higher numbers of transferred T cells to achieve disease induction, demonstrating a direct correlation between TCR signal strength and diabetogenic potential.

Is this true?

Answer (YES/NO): YES